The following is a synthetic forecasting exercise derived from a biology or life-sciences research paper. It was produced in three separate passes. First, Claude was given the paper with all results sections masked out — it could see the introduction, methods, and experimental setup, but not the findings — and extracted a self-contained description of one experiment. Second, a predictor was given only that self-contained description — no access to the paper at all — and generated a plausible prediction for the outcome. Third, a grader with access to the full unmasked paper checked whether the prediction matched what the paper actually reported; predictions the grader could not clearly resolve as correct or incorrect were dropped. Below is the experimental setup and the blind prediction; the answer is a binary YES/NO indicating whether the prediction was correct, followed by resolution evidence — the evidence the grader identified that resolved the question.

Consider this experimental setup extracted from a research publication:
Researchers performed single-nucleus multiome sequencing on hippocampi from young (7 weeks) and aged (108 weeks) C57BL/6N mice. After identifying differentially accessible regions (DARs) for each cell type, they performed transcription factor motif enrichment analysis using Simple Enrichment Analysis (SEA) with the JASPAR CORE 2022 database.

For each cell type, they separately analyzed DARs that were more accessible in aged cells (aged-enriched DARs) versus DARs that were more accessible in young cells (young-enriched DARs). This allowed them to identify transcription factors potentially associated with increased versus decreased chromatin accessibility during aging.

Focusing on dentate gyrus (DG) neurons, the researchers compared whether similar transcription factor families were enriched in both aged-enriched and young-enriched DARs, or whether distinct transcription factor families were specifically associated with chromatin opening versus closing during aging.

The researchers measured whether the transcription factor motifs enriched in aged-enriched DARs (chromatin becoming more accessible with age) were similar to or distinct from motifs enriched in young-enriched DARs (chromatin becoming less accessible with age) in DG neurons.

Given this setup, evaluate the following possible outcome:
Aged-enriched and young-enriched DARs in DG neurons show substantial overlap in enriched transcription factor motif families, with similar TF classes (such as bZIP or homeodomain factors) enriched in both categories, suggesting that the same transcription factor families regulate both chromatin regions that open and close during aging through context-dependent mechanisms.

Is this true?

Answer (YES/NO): NO